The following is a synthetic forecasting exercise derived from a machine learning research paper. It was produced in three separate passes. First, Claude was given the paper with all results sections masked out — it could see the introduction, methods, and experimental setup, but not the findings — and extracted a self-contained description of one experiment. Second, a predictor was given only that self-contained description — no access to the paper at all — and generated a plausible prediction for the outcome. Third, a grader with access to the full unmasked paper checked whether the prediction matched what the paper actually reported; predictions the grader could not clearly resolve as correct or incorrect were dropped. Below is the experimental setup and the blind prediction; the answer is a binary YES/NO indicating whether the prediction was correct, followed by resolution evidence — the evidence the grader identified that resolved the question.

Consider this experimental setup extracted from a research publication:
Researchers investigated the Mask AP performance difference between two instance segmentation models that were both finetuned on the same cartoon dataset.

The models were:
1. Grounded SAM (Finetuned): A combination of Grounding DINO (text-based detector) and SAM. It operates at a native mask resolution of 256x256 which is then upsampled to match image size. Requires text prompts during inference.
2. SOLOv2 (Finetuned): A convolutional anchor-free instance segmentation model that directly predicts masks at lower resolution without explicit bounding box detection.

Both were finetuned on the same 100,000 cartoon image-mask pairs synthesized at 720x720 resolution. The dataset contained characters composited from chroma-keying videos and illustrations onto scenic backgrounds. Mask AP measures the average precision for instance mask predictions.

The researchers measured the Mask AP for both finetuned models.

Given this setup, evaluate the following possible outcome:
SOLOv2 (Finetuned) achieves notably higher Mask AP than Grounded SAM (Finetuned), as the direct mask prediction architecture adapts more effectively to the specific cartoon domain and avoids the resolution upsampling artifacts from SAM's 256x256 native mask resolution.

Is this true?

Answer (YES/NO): NO